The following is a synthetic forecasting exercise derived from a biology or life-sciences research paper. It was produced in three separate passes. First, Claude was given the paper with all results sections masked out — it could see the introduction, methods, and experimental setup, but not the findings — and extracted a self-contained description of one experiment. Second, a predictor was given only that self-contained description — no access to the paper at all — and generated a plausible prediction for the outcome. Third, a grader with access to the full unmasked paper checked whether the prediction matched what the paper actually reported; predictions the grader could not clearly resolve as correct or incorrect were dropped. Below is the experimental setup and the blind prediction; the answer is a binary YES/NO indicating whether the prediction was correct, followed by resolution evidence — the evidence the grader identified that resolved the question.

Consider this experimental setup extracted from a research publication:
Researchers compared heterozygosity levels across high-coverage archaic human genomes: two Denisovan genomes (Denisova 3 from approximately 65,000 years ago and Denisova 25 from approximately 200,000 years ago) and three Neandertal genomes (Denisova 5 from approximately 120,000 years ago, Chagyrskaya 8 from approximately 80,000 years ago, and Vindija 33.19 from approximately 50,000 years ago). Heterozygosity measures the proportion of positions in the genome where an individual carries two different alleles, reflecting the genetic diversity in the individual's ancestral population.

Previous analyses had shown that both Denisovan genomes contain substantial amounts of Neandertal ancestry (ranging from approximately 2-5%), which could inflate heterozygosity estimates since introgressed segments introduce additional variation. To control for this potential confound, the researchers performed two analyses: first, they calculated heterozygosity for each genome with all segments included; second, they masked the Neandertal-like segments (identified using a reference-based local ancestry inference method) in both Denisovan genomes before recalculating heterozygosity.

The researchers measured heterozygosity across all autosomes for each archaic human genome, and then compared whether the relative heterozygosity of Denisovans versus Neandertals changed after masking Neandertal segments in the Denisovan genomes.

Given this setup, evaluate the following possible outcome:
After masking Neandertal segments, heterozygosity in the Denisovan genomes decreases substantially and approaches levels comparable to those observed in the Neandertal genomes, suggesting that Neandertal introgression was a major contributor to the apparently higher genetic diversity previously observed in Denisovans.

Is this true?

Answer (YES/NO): YES